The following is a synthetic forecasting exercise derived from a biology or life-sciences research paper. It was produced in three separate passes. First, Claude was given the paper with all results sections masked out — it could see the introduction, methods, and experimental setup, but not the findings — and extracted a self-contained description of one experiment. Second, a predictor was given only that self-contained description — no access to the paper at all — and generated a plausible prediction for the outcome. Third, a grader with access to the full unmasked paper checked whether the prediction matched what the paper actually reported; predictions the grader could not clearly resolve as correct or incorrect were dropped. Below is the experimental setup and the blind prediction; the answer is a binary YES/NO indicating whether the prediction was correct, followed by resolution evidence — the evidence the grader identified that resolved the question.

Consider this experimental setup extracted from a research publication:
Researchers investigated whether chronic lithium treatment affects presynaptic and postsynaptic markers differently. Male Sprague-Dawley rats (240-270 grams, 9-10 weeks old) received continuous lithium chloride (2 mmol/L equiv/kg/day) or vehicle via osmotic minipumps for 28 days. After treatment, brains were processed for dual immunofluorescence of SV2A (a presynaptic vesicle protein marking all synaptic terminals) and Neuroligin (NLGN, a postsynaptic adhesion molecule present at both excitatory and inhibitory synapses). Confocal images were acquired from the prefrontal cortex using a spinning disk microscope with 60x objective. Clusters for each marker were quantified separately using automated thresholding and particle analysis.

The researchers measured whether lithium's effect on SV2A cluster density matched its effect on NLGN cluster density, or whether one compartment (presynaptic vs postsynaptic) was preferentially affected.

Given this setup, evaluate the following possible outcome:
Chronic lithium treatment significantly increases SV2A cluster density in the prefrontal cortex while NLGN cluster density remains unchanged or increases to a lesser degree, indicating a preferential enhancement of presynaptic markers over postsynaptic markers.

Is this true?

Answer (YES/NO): NO